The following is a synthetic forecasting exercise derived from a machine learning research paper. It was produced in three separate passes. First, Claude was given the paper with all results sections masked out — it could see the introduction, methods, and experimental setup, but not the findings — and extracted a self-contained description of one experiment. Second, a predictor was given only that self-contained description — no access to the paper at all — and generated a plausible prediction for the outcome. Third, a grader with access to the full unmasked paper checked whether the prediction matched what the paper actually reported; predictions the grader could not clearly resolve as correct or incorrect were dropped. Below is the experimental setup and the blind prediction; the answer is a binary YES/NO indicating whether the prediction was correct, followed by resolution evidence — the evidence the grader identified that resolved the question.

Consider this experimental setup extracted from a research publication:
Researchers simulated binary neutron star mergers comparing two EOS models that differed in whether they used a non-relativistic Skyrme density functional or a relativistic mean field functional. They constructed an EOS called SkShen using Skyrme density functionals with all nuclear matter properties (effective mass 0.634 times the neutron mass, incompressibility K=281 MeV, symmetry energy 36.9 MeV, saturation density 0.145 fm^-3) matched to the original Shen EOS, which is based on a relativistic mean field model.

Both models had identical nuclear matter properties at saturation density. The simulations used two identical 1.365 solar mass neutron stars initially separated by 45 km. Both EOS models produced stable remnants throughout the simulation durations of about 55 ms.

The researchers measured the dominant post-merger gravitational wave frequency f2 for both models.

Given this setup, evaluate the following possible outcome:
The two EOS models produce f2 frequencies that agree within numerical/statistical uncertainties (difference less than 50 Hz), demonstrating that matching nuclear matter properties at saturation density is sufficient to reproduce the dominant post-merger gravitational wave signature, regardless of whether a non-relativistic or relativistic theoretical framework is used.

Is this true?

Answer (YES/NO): YES